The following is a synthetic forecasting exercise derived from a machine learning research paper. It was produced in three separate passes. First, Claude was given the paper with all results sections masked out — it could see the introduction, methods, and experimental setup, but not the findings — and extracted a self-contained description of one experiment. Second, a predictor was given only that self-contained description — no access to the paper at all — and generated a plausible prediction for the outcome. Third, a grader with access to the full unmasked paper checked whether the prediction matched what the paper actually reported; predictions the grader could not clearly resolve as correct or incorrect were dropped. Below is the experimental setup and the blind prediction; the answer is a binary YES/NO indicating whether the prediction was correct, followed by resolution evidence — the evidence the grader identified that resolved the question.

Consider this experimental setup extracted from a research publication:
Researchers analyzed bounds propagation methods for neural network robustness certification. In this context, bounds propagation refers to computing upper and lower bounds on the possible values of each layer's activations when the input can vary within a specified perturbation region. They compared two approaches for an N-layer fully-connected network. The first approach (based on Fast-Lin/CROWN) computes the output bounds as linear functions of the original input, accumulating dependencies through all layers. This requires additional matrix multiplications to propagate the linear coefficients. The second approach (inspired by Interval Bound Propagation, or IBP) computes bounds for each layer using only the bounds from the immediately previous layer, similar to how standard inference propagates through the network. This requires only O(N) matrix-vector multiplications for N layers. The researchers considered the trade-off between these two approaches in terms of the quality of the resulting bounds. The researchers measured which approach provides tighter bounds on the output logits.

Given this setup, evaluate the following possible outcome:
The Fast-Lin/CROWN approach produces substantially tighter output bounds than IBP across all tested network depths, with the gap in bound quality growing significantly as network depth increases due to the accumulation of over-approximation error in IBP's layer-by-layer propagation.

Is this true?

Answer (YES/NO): YES